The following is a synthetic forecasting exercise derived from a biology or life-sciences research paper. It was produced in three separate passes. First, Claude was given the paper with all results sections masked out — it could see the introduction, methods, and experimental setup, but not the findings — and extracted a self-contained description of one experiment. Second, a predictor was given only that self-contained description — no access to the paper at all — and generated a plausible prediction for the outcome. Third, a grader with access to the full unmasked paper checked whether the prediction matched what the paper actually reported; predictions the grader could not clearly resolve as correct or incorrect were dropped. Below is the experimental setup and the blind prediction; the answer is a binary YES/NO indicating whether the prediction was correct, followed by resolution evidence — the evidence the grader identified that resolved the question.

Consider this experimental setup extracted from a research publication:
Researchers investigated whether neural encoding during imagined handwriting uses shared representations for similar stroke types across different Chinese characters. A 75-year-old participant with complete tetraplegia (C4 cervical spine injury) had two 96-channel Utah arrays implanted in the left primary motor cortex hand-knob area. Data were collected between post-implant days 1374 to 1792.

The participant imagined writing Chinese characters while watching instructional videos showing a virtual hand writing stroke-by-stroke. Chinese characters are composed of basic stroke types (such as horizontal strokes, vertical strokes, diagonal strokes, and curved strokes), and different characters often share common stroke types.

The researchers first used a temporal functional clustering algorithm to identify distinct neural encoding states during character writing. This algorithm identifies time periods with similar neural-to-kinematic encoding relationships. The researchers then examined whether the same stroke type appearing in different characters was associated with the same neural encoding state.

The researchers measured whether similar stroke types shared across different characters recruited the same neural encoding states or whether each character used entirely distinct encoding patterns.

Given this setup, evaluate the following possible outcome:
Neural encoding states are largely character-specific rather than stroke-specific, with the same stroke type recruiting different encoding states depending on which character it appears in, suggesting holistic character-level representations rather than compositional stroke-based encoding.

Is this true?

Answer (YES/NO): NO